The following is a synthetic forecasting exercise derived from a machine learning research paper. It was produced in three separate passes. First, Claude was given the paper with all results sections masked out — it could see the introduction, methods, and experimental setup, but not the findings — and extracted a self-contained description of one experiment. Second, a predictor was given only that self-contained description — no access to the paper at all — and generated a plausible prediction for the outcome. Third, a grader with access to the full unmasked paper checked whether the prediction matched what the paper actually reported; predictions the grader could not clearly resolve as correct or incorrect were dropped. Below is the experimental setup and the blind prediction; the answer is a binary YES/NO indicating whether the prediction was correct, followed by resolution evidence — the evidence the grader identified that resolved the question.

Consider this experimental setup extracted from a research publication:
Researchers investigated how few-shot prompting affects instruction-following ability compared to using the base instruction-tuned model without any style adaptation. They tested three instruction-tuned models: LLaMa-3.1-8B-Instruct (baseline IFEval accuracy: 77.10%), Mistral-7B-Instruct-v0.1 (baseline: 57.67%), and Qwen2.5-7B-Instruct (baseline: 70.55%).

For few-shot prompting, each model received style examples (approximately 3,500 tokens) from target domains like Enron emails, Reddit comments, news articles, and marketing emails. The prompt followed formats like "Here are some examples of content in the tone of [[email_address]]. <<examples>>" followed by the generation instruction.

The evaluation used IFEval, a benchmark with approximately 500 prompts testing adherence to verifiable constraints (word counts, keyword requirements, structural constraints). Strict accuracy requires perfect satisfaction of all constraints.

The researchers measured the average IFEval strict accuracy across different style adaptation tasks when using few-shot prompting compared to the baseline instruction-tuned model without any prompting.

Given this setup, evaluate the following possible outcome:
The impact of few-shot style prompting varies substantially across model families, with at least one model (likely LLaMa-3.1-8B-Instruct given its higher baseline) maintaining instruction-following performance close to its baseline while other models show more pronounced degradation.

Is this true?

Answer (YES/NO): NO